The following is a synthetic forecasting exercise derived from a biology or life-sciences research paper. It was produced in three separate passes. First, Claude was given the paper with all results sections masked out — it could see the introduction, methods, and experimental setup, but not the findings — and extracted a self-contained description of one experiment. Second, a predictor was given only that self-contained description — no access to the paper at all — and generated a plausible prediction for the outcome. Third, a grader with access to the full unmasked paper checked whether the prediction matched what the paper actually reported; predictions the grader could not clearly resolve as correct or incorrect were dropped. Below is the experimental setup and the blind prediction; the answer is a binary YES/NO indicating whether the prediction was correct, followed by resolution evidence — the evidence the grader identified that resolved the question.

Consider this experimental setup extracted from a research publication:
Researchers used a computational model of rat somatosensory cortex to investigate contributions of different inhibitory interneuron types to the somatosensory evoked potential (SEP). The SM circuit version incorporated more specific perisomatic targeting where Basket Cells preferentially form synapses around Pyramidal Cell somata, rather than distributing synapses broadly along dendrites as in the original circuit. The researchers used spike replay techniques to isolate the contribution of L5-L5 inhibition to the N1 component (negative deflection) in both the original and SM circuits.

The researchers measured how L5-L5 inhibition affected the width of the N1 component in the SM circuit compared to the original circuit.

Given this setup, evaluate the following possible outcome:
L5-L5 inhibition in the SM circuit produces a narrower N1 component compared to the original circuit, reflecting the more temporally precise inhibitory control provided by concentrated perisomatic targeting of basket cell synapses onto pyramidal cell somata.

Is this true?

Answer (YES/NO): YES